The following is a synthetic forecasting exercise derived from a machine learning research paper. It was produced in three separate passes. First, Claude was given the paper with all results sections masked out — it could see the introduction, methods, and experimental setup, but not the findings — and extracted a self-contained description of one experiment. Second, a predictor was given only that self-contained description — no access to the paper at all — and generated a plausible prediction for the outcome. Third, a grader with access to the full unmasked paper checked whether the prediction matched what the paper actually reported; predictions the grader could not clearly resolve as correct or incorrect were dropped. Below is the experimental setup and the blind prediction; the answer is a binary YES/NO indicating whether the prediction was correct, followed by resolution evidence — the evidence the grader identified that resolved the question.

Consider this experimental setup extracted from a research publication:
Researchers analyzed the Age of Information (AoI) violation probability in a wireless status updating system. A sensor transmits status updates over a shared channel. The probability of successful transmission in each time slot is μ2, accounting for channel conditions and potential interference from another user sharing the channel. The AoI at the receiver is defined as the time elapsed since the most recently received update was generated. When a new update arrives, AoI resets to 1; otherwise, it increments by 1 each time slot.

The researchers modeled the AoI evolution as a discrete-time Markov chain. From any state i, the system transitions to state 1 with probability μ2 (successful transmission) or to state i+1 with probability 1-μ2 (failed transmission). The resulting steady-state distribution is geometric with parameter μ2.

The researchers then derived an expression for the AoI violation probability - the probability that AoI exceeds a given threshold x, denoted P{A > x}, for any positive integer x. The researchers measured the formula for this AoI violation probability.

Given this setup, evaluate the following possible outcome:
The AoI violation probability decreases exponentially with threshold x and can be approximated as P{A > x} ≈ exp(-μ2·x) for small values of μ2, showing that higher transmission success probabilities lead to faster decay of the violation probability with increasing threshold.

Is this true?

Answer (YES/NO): NO